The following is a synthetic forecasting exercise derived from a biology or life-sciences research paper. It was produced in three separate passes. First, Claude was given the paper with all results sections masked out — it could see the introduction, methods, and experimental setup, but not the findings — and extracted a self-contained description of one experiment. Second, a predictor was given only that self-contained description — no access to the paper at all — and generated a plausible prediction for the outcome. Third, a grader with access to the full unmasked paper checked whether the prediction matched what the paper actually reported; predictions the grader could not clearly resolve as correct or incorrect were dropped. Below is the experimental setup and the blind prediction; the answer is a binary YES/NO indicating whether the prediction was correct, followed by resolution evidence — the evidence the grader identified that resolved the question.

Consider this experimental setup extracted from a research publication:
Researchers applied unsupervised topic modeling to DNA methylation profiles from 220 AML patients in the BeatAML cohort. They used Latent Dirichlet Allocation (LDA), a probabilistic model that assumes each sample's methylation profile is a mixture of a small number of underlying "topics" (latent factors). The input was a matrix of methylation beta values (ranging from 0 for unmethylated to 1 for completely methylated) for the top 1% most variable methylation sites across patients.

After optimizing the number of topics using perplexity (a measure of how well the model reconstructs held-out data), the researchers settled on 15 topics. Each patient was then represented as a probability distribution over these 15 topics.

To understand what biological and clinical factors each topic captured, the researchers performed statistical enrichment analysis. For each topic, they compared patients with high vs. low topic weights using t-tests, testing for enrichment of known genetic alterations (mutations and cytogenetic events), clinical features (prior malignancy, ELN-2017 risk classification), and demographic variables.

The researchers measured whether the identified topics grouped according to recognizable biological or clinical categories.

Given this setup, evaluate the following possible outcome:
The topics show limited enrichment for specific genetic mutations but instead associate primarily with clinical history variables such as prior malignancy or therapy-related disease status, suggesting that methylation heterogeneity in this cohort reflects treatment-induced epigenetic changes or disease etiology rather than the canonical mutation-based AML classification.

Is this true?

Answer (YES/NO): NO